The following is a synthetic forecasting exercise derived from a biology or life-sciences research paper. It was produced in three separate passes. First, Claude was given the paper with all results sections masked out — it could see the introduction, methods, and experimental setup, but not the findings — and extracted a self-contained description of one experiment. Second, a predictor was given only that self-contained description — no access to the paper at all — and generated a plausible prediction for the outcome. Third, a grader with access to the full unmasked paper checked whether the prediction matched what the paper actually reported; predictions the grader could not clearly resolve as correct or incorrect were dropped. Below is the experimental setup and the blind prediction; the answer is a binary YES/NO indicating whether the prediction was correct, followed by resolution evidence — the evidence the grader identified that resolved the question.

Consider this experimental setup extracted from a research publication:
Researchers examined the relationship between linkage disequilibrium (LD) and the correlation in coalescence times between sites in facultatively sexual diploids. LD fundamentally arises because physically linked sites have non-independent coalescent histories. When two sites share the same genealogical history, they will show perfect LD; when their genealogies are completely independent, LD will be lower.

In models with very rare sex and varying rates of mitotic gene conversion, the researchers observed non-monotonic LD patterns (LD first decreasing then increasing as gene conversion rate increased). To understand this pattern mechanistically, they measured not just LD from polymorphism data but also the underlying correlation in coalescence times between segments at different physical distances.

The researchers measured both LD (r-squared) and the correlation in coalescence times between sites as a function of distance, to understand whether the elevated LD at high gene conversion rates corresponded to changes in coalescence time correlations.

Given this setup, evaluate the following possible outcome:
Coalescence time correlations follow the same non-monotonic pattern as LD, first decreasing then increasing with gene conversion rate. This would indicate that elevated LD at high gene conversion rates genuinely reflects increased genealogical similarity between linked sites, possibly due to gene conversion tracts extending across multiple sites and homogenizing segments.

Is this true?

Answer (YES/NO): NO